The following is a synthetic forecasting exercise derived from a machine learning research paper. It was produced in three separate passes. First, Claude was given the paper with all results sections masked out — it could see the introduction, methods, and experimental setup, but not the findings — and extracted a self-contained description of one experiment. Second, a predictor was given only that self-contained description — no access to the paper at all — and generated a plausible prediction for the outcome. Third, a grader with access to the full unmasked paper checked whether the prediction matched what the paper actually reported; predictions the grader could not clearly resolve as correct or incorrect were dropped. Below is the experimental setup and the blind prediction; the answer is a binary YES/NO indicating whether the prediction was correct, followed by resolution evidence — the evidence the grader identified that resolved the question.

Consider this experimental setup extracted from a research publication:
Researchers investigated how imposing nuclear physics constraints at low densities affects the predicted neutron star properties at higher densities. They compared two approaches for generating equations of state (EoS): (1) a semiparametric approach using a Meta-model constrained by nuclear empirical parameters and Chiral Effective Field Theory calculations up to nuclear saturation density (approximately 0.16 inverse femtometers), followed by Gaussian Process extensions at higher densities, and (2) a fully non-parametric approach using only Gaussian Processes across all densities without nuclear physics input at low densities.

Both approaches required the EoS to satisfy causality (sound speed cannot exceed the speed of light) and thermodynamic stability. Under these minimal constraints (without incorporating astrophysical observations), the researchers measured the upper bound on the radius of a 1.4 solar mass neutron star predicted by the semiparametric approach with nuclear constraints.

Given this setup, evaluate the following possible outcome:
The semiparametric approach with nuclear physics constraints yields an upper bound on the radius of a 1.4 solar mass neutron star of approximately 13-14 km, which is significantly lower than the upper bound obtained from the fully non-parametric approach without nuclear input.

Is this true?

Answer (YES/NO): YES